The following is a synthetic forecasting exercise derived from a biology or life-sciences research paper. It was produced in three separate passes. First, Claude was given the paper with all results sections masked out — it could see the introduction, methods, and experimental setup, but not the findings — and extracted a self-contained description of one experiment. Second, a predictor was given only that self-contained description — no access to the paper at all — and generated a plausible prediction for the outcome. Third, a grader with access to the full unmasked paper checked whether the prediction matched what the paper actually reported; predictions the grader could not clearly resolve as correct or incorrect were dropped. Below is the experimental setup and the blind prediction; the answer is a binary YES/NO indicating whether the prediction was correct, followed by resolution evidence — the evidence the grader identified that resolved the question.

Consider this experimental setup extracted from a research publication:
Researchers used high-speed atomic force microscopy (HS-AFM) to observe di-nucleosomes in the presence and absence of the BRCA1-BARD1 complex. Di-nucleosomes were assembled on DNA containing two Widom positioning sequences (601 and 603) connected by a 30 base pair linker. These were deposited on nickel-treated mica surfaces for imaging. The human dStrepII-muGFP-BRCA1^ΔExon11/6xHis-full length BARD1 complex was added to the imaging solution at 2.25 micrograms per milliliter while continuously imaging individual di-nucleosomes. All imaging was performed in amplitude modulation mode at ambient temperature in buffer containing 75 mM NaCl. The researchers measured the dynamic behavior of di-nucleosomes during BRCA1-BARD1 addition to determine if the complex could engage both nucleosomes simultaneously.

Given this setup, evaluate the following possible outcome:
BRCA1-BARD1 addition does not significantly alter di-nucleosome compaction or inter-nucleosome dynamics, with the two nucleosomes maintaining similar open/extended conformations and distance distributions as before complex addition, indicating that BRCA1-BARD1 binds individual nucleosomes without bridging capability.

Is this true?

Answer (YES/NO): NO